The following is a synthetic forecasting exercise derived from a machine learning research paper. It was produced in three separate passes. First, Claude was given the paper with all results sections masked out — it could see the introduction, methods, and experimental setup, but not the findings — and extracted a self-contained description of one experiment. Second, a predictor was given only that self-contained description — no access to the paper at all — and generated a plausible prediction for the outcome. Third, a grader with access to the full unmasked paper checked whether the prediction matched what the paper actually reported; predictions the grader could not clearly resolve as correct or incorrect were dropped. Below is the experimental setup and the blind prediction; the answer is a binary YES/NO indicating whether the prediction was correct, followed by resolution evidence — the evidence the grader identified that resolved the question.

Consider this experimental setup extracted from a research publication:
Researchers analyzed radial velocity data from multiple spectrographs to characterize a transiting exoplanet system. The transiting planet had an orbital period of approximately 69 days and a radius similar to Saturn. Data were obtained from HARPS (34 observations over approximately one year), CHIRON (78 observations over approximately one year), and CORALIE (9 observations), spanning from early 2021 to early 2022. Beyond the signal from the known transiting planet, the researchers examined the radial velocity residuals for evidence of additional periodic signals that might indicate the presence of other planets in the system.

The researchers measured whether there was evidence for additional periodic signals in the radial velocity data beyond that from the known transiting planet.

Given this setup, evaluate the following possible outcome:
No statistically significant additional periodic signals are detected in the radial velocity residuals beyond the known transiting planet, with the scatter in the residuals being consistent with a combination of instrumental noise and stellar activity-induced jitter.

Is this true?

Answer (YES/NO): NO